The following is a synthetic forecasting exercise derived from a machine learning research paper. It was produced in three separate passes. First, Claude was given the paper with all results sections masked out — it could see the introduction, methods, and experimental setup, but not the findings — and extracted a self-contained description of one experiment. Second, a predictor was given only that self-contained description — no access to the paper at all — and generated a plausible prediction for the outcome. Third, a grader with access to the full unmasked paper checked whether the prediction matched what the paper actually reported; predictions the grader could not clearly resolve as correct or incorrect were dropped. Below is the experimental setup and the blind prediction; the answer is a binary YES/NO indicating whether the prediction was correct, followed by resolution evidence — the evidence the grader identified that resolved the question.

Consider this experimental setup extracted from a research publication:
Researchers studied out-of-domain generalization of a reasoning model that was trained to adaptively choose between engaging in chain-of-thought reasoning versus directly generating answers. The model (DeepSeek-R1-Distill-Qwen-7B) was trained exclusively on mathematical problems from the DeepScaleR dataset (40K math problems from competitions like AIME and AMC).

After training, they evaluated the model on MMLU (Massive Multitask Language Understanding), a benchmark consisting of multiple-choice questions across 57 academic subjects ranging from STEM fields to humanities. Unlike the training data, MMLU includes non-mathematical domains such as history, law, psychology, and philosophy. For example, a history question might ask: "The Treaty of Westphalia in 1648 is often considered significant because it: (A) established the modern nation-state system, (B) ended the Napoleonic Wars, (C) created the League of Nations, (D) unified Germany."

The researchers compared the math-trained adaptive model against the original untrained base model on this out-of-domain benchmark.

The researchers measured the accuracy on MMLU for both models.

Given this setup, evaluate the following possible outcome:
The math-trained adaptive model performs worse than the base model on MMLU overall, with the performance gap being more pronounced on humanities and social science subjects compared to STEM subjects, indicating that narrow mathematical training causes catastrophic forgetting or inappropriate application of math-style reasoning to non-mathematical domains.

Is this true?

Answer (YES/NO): NO